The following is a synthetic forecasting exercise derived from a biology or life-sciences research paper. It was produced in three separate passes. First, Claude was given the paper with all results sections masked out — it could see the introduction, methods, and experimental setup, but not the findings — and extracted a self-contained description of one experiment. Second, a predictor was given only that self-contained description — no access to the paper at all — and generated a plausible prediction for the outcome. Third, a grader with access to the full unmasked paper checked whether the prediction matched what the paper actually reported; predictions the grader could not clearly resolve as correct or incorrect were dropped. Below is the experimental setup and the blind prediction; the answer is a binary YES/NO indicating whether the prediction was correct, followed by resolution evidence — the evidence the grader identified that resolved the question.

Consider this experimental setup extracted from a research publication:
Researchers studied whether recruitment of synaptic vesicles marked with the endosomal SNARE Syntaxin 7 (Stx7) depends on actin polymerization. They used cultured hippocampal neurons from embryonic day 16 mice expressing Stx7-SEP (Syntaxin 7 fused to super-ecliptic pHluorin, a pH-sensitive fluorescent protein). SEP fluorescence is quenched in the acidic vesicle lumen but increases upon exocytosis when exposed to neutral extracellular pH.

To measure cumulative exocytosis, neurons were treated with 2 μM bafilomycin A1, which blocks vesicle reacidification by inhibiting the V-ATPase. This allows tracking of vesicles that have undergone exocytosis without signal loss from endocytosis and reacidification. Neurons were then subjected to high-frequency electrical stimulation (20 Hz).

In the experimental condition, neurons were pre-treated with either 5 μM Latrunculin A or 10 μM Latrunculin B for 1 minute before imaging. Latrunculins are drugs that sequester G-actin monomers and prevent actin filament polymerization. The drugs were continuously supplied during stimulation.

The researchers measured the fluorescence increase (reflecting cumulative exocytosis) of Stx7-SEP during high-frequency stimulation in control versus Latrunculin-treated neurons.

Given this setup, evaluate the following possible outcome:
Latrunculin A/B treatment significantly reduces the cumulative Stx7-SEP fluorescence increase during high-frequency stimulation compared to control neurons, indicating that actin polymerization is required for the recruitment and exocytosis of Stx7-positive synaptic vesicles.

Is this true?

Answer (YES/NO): YES